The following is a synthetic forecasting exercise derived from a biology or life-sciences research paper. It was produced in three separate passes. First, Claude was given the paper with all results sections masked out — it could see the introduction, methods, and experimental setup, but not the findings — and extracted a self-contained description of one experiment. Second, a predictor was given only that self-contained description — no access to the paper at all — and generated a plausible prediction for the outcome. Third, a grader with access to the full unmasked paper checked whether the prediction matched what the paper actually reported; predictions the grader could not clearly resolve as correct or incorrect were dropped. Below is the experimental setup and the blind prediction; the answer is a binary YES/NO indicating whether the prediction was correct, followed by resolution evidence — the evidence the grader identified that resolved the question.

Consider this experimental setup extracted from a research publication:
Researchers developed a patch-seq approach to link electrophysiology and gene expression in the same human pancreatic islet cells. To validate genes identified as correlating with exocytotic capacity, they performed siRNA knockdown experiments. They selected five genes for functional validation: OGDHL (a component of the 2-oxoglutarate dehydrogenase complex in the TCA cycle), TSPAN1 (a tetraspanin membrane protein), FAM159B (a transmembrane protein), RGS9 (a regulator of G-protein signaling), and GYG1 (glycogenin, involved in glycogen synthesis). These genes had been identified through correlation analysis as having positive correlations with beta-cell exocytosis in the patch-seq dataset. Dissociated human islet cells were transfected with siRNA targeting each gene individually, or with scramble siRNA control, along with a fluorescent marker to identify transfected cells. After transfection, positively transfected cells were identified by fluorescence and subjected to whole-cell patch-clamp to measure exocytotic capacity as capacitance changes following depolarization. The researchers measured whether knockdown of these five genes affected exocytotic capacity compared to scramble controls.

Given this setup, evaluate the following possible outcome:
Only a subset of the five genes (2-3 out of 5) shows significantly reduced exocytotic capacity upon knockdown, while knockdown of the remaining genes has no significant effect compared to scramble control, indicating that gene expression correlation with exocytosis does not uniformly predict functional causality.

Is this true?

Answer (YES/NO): NO